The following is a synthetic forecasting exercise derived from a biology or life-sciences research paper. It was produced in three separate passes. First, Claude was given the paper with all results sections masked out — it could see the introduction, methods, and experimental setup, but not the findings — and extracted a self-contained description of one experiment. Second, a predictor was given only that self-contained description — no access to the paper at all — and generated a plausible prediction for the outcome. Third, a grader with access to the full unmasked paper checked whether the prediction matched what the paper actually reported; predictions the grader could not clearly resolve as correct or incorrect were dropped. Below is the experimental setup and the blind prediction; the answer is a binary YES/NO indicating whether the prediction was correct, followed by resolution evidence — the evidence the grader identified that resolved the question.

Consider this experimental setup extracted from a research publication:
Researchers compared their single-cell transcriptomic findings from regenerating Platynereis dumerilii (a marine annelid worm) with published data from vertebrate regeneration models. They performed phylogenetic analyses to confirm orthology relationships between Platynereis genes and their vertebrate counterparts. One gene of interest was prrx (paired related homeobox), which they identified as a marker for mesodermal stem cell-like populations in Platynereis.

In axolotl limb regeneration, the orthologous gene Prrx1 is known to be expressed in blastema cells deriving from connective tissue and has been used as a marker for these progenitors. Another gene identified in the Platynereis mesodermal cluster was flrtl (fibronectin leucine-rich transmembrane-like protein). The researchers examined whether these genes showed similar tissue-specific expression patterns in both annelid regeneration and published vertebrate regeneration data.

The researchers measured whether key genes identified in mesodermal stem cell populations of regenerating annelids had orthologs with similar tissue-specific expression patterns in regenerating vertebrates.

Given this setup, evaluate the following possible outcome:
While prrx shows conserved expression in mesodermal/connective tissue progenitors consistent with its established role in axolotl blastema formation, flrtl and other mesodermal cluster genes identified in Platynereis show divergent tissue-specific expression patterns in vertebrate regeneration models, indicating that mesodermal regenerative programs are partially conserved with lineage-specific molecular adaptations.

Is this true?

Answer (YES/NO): NO